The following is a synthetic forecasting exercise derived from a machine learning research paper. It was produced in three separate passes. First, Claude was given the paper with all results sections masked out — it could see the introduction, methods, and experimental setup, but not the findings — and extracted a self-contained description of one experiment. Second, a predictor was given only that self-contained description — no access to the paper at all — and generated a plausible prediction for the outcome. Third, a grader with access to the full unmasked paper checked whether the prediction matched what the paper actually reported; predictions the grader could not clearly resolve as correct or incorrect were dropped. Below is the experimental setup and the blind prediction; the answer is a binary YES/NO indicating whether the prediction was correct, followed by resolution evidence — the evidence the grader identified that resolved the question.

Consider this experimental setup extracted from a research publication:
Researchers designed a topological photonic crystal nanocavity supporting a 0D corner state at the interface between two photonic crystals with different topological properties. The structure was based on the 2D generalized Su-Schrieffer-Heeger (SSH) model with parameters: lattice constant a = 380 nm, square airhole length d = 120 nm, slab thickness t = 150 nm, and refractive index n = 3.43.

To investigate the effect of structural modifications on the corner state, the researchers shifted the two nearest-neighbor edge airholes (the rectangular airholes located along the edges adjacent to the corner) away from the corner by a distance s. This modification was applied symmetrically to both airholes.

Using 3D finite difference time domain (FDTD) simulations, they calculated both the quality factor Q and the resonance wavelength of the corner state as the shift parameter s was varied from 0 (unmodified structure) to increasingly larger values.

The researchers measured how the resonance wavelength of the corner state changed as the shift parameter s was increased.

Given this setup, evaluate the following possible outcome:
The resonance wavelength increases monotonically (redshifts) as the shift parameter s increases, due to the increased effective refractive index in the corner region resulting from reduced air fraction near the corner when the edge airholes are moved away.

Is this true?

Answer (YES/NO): NO